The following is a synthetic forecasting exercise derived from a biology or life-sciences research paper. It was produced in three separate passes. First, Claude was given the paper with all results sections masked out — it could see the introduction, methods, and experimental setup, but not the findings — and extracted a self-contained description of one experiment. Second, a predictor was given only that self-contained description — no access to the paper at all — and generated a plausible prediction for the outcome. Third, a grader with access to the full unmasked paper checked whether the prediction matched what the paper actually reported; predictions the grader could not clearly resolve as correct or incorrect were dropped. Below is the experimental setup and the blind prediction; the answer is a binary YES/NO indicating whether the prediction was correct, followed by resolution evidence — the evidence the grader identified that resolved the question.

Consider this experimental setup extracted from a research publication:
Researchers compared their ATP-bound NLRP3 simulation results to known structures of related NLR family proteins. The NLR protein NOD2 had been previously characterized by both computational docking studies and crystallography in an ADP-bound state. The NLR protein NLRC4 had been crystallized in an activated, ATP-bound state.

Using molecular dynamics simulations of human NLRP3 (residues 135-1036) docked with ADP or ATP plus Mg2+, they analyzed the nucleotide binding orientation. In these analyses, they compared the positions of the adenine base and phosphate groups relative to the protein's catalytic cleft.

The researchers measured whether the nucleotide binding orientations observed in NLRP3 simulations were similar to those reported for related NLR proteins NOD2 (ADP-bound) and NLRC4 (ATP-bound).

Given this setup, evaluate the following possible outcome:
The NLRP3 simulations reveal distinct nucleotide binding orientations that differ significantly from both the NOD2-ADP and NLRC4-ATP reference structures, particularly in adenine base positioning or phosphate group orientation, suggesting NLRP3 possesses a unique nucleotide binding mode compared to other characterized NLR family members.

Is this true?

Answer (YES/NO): NO